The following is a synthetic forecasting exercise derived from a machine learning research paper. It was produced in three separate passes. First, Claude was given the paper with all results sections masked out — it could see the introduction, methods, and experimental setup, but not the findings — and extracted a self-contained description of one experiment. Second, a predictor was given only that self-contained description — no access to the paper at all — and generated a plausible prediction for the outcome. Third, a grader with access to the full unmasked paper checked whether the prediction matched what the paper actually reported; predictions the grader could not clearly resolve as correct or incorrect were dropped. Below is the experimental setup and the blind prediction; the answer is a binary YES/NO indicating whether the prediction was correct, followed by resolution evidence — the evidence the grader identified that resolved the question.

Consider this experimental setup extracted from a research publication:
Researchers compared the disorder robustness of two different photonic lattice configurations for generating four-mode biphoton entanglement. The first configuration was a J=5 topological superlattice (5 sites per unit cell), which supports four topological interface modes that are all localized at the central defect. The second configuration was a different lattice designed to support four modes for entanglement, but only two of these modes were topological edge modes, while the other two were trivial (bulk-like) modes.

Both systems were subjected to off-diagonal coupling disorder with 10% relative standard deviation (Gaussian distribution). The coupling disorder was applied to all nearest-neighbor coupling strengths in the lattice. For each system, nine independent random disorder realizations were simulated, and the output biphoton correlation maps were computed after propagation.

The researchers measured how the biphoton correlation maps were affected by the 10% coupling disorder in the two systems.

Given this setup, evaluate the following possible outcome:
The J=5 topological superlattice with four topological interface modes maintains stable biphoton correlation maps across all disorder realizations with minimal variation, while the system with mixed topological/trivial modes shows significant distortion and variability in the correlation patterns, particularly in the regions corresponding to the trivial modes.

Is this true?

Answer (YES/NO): YES